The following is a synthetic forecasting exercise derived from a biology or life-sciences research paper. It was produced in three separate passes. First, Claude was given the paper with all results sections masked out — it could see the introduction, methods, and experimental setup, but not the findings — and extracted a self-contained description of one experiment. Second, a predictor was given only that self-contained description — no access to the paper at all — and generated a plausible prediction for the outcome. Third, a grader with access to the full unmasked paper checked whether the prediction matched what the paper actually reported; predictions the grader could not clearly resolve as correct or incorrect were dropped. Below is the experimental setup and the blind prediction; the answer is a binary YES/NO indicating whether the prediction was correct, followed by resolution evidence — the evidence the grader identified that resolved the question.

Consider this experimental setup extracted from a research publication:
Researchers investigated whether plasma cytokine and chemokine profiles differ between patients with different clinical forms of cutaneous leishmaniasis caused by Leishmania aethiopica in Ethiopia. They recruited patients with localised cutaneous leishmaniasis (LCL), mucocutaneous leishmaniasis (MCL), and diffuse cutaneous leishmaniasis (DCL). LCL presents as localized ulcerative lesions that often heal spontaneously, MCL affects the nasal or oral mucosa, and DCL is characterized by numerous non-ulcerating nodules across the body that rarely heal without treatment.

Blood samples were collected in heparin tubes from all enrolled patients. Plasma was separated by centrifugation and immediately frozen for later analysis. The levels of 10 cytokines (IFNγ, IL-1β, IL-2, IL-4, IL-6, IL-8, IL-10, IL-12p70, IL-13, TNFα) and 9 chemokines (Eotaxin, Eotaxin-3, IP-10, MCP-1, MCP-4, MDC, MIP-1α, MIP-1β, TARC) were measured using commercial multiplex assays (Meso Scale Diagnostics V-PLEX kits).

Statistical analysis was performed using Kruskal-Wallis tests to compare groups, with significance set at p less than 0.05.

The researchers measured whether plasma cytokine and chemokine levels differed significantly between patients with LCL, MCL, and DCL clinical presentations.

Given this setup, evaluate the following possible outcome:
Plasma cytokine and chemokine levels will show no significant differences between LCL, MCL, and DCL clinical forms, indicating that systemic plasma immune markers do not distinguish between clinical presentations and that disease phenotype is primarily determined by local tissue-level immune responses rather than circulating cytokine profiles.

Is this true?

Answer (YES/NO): NO